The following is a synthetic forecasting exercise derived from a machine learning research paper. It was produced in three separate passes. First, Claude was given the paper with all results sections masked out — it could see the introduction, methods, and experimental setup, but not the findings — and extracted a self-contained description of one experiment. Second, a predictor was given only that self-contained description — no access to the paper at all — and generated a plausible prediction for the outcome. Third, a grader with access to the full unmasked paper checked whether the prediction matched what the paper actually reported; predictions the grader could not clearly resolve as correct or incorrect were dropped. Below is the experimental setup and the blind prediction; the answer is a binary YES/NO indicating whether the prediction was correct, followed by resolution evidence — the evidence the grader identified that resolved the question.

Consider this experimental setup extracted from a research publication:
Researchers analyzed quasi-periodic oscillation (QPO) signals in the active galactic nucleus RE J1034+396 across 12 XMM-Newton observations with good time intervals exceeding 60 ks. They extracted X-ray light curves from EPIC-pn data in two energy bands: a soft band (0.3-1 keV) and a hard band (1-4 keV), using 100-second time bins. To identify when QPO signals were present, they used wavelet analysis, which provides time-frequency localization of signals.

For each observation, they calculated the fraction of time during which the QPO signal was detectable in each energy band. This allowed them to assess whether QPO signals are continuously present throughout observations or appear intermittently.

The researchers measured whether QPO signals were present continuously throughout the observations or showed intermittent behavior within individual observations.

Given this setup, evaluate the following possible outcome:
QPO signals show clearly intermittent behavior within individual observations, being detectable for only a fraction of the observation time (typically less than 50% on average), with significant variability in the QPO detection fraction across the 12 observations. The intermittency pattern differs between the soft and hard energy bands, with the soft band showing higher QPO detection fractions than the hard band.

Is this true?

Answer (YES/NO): NO